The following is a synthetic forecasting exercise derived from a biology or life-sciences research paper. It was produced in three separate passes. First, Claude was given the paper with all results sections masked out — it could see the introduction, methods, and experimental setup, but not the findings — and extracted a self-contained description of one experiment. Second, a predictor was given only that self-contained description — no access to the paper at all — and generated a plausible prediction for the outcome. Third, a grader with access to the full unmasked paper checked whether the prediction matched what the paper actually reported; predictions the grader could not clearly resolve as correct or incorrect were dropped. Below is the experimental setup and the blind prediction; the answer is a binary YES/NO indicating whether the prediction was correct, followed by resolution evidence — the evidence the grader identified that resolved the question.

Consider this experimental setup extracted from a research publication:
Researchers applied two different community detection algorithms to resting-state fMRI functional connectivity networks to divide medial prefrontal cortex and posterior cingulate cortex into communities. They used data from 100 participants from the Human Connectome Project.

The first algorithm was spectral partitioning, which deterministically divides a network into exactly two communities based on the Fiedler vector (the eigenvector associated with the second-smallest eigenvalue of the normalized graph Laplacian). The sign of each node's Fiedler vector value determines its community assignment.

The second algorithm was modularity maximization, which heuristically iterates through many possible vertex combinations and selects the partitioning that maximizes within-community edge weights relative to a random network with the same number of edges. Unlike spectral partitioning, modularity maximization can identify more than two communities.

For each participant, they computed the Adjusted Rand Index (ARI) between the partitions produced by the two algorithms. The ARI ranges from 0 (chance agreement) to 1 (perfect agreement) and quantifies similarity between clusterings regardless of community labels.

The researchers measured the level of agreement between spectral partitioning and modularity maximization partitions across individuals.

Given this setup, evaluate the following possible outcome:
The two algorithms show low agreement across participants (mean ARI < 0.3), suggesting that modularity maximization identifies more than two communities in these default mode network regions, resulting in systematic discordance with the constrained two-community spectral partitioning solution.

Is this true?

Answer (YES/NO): NO